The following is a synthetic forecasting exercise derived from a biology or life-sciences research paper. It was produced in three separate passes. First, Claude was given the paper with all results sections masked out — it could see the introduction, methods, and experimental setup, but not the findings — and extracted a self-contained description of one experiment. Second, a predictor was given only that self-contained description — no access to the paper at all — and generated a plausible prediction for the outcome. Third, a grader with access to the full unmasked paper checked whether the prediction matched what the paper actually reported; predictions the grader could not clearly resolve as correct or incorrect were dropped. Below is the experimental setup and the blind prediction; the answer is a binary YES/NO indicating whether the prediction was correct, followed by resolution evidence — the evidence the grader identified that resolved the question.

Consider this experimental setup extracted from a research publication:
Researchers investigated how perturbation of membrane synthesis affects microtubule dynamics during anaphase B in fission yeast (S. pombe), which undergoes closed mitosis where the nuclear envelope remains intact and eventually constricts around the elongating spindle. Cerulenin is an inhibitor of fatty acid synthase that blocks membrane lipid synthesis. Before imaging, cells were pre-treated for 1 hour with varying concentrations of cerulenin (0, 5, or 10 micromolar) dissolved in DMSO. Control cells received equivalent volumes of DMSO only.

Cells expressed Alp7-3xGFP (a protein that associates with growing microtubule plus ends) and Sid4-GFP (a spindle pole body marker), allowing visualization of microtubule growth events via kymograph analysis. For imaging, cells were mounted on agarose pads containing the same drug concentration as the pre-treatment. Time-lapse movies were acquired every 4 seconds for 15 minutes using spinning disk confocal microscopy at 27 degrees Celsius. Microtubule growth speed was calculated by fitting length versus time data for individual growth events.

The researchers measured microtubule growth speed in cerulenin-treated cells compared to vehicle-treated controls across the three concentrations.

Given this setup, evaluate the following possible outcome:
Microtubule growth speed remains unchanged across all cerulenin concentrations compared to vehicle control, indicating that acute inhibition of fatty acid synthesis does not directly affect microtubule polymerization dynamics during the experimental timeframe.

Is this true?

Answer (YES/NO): NO